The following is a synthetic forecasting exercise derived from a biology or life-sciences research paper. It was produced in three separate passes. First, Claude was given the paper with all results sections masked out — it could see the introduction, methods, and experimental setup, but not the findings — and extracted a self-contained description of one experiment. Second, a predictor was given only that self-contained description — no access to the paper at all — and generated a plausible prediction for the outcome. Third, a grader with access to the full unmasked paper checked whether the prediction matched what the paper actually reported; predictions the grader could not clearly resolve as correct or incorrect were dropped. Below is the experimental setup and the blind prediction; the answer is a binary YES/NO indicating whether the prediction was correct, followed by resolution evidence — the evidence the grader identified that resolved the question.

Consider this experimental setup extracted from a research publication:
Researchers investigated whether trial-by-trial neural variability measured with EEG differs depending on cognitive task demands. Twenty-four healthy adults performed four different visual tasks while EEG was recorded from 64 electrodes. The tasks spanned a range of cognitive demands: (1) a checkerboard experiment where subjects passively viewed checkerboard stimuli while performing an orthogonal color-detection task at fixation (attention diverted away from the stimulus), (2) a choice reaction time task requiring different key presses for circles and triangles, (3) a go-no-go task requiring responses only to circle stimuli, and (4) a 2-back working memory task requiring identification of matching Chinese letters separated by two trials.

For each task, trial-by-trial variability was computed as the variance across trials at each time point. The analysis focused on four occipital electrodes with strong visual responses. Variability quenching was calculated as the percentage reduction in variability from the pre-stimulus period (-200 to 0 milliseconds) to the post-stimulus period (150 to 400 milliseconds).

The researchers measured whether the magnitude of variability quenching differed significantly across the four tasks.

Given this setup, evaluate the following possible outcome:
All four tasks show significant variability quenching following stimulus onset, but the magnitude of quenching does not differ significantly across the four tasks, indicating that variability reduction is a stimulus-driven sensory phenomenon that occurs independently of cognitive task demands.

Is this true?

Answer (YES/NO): YES